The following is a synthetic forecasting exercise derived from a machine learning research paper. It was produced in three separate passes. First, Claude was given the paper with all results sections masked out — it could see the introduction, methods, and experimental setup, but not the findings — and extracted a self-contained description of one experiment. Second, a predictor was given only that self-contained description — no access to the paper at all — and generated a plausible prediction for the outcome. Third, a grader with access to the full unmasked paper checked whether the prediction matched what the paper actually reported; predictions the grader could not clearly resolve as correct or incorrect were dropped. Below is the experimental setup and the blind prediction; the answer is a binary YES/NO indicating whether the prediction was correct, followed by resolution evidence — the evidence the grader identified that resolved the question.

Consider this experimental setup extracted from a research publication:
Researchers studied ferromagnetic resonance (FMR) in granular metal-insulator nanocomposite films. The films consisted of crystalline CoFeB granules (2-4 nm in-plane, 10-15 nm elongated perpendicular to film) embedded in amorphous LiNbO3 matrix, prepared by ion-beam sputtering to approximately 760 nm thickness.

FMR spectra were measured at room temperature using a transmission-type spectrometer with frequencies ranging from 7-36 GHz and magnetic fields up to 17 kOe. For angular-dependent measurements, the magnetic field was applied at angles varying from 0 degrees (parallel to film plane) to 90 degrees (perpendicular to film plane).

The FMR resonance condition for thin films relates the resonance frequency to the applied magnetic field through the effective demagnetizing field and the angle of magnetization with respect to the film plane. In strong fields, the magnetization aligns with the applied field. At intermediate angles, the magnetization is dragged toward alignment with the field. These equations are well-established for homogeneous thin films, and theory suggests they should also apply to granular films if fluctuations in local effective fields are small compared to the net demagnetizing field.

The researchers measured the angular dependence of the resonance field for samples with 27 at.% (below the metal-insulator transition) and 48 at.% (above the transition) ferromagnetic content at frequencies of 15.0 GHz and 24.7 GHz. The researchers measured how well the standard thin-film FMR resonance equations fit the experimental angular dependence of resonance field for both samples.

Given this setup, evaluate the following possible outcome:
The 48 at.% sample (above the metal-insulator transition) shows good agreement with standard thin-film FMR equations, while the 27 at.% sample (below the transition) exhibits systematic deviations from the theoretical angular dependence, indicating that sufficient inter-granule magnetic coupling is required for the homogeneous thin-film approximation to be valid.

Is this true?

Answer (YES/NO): NO